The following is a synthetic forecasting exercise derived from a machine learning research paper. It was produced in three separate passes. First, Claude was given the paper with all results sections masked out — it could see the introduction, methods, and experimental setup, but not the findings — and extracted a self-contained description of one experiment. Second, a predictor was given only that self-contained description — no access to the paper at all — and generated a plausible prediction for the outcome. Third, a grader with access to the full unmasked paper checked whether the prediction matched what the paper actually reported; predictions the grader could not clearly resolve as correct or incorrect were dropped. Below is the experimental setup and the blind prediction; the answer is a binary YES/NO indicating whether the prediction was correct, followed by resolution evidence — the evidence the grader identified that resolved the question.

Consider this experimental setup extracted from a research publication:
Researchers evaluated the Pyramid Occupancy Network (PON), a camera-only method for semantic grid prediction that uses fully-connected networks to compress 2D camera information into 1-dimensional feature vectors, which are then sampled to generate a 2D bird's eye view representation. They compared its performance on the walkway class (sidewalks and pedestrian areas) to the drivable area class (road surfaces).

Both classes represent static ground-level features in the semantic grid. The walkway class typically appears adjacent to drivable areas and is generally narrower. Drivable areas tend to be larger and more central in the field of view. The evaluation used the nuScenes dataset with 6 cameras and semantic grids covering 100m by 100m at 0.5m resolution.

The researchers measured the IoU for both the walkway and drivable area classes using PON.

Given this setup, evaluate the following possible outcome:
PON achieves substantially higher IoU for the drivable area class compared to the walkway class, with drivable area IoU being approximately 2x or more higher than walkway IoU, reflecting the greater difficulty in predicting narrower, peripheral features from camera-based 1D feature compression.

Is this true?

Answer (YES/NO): YES